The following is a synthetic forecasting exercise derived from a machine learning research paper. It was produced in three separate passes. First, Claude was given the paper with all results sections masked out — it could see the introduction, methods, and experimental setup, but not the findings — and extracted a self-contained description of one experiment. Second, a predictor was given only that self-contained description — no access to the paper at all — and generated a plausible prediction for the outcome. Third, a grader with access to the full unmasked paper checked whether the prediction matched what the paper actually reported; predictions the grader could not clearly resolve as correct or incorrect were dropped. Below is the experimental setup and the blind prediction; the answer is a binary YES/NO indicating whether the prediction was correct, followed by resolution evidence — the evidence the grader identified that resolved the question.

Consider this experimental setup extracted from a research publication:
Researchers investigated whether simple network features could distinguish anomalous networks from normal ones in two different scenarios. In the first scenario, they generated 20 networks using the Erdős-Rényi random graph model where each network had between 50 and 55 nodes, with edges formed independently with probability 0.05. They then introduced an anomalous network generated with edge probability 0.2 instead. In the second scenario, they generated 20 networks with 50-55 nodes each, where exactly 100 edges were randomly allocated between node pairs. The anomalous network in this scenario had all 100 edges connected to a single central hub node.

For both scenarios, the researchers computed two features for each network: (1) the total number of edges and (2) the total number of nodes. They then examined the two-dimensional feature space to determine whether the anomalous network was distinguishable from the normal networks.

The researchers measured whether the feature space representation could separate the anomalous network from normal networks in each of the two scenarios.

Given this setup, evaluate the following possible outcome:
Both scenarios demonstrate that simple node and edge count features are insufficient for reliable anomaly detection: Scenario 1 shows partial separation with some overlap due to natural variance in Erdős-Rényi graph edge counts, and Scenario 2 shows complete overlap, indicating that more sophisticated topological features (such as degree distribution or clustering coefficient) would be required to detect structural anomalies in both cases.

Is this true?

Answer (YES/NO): NO